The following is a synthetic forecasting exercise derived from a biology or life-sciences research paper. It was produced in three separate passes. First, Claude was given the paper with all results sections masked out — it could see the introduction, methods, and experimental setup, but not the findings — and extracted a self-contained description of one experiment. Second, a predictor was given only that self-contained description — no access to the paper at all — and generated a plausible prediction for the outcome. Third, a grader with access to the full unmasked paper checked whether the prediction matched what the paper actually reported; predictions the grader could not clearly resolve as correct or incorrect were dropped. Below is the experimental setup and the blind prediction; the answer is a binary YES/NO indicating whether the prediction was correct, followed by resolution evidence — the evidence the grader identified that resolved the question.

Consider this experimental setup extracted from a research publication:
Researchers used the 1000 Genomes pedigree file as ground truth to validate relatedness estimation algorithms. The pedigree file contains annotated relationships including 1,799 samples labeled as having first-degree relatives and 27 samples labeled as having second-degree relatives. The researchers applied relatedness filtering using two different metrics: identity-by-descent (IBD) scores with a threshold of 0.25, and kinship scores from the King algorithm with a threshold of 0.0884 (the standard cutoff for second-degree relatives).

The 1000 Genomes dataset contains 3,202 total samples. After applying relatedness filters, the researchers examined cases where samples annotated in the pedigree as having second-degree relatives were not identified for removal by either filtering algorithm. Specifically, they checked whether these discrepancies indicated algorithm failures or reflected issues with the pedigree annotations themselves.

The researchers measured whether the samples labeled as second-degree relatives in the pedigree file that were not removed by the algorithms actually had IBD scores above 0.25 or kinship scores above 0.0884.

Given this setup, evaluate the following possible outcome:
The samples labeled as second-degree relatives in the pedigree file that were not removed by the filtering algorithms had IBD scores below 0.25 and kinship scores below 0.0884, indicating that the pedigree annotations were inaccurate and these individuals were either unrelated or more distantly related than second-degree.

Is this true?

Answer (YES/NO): YES